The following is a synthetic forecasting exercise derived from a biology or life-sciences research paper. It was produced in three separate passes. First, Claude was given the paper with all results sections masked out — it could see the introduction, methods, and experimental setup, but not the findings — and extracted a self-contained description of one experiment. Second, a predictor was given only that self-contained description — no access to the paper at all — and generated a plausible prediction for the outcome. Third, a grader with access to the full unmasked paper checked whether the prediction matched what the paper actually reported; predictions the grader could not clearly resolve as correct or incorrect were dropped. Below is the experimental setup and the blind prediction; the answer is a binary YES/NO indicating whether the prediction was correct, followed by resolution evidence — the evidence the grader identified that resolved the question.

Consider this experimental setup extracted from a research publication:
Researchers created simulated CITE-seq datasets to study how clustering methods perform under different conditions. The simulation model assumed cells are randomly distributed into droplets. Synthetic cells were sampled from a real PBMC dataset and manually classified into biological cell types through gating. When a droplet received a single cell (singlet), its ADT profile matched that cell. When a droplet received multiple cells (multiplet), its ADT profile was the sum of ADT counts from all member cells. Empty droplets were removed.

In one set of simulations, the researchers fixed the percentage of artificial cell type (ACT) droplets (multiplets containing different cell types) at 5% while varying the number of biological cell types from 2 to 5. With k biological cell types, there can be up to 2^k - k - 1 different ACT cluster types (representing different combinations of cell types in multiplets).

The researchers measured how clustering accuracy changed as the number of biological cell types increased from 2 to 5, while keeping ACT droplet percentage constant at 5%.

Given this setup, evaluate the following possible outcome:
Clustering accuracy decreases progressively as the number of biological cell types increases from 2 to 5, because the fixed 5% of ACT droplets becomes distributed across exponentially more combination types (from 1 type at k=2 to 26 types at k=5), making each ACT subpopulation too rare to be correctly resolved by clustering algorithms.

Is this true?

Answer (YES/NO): NO